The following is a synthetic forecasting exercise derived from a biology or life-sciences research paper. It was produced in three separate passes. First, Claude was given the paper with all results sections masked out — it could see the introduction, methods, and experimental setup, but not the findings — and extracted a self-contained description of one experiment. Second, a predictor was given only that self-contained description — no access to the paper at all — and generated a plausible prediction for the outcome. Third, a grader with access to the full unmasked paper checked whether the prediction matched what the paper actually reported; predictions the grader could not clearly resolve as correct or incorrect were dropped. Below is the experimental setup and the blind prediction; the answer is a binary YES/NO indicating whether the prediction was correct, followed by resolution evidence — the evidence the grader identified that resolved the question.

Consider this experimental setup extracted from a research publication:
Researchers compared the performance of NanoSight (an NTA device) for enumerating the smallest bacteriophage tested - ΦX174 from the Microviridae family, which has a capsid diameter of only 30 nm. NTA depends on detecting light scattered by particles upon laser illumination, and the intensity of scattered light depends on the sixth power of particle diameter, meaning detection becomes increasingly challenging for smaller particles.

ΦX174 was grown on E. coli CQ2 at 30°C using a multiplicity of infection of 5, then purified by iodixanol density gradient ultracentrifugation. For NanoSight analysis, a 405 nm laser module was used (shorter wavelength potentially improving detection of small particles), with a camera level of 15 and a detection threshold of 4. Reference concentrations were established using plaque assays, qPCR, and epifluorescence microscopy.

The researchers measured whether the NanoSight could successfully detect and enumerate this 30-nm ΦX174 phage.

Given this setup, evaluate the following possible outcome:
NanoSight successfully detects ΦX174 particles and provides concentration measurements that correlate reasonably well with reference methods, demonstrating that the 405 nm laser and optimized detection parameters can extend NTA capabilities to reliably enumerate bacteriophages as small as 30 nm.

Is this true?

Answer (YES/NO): NO